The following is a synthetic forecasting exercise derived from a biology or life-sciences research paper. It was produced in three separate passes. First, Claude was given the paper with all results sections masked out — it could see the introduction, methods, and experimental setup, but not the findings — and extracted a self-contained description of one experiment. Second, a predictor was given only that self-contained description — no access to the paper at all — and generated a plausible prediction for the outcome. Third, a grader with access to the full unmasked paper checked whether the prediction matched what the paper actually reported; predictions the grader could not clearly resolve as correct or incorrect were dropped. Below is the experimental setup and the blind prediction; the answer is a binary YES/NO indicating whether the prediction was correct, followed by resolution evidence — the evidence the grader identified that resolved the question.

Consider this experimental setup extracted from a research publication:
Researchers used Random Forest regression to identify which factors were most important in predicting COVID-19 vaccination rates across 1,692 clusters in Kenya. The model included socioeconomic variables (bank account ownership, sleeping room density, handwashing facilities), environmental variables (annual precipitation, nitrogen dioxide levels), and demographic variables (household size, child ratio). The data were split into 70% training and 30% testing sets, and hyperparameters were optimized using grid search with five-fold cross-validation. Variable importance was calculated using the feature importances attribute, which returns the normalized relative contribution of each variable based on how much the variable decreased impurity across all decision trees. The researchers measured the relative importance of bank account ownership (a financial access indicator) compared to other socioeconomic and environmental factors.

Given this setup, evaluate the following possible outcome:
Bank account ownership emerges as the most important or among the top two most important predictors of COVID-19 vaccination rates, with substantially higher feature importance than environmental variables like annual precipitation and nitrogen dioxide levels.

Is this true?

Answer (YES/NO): NO